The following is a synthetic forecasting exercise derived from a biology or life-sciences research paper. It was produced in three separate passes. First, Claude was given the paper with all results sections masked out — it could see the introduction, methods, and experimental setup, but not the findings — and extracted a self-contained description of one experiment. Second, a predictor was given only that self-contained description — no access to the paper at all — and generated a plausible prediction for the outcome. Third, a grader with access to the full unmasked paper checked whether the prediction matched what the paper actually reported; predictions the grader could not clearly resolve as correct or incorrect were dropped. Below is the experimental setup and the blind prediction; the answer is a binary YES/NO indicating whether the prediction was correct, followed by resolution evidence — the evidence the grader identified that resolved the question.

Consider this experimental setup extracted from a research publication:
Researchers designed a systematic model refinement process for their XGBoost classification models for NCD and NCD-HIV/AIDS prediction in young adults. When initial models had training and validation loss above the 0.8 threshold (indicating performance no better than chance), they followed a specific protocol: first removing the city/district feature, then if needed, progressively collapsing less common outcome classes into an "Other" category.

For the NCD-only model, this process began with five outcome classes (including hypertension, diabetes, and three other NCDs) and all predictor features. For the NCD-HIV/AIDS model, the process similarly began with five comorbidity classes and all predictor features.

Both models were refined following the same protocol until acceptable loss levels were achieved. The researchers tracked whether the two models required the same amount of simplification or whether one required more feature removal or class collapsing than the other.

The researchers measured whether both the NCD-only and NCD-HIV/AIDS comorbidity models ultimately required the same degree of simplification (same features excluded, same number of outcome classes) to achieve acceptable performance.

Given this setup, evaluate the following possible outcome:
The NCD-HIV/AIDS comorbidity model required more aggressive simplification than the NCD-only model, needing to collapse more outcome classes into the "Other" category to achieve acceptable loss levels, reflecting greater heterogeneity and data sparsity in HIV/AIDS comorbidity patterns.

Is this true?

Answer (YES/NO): NO